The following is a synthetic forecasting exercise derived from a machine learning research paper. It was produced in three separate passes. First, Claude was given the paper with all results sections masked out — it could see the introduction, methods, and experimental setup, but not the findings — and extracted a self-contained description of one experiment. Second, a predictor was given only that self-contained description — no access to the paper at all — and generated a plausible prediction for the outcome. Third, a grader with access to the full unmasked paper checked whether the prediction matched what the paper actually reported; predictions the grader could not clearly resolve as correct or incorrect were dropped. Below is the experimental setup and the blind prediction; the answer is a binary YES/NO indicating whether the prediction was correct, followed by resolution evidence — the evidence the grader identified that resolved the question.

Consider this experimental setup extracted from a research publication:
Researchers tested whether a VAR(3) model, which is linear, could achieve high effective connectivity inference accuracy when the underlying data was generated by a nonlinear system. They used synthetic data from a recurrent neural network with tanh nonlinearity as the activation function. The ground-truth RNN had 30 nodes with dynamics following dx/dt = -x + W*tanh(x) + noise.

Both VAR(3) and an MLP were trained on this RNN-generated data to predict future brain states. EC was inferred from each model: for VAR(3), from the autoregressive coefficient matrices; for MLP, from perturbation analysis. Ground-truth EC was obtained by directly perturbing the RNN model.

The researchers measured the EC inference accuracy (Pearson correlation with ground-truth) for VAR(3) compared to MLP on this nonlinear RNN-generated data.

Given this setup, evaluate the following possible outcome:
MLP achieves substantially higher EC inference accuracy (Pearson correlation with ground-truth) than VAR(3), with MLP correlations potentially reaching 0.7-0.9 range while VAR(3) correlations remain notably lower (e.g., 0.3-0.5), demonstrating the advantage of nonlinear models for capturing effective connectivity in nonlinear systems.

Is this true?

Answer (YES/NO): NO